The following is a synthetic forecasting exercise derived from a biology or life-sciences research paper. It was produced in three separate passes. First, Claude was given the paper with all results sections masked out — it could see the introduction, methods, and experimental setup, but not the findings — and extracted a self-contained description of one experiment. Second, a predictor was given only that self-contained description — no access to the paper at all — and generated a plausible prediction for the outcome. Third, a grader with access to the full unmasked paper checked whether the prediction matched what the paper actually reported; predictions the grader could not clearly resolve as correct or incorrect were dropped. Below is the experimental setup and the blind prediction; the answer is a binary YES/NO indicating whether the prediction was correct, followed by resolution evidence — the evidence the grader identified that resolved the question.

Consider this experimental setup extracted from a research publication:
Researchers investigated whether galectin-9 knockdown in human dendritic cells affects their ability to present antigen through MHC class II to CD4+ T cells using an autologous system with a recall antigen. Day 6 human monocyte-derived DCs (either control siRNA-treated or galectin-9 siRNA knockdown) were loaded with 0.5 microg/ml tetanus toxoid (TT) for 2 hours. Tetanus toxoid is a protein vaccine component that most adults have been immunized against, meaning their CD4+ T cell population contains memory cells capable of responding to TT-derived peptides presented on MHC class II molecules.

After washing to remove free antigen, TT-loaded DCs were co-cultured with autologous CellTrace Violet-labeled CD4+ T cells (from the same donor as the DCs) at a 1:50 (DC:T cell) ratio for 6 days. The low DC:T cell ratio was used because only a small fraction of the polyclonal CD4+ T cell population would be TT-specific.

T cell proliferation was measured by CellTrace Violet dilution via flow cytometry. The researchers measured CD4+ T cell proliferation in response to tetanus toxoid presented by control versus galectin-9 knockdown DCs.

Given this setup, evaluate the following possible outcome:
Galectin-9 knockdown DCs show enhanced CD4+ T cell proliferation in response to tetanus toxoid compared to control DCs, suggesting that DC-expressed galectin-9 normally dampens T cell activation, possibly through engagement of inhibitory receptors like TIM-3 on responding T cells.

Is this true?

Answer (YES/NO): NO